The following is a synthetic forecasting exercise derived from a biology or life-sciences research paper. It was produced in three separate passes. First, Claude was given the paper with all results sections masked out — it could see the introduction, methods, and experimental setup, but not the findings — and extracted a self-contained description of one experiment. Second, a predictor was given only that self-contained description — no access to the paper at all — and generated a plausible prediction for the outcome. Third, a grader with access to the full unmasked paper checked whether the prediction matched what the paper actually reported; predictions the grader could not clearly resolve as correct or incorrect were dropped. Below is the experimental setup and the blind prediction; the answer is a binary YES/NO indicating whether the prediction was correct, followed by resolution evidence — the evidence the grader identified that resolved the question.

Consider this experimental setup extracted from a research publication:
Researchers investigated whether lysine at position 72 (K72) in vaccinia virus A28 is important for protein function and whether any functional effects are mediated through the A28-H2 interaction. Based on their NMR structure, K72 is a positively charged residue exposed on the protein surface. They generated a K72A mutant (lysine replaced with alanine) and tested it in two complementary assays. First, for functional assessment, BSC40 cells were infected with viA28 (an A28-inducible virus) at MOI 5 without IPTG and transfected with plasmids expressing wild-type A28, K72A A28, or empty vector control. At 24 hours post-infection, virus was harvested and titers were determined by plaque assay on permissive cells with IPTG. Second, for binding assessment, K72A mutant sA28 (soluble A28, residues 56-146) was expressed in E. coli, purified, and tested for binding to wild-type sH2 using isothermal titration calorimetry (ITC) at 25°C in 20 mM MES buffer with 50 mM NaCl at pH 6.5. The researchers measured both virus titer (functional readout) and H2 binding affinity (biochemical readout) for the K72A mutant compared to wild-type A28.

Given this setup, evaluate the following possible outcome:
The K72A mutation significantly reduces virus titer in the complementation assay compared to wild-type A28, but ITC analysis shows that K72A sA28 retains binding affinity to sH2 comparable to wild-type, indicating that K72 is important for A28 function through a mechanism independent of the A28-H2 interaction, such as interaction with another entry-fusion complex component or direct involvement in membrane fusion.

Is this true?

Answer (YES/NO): NO